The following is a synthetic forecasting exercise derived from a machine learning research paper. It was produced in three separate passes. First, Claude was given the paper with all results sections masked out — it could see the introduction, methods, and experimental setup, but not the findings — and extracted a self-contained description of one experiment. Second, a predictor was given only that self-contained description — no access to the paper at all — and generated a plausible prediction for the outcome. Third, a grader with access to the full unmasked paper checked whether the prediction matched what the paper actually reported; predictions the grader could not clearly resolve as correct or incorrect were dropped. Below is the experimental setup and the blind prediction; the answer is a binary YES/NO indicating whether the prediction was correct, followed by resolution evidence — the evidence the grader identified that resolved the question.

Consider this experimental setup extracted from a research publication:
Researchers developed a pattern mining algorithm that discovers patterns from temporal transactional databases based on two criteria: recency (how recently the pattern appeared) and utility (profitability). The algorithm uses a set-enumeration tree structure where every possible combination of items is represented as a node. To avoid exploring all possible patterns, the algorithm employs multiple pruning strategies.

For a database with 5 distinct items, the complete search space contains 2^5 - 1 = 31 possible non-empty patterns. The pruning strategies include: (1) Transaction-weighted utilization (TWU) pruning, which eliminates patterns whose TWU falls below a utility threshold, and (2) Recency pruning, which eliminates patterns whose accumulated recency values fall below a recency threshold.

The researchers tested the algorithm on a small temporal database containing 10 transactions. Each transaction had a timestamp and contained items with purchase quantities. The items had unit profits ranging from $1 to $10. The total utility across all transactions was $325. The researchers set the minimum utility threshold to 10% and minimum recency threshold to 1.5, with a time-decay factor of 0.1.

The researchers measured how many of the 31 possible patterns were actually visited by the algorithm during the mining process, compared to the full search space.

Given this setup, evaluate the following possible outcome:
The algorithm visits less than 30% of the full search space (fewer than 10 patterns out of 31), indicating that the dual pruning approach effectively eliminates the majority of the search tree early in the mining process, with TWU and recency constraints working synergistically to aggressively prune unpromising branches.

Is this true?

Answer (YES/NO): NO